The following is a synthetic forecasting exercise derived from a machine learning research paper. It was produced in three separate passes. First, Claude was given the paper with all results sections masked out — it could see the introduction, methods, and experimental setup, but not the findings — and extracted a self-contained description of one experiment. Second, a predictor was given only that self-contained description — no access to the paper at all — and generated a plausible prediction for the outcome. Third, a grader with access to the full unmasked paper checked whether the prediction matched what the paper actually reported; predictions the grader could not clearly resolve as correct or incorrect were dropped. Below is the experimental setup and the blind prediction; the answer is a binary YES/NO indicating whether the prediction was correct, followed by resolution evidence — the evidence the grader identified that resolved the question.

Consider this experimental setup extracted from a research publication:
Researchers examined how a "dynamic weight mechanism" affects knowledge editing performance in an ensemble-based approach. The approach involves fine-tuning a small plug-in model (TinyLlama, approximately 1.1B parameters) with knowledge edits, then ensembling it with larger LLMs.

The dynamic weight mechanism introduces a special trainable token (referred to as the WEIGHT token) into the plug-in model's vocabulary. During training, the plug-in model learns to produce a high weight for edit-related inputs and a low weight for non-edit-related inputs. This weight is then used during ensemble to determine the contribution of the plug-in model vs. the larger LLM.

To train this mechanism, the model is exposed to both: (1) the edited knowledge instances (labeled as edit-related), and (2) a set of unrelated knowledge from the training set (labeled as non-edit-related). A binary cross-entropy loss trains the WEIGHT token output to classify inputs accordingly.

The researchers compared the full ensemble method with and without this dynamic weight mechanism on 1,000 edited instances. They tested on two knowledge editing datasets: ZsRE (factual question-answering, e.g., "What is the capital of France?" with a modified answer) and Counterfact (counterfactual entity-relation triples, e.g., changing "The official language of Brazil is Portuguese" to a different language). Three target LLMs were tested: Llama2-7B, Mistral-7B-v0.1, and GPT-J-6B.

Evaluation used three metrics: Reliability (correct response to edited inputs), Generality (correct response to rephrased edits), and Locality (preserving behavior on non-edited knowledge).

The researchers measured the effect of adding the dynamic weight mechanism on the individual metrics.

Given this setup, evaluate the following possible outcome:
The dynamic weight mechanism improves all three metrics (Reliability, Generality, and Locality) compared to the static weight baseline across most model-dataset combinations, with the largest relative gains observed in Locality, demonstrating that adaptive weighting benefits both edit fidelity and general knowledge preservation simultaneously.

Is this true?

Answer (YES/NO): NO